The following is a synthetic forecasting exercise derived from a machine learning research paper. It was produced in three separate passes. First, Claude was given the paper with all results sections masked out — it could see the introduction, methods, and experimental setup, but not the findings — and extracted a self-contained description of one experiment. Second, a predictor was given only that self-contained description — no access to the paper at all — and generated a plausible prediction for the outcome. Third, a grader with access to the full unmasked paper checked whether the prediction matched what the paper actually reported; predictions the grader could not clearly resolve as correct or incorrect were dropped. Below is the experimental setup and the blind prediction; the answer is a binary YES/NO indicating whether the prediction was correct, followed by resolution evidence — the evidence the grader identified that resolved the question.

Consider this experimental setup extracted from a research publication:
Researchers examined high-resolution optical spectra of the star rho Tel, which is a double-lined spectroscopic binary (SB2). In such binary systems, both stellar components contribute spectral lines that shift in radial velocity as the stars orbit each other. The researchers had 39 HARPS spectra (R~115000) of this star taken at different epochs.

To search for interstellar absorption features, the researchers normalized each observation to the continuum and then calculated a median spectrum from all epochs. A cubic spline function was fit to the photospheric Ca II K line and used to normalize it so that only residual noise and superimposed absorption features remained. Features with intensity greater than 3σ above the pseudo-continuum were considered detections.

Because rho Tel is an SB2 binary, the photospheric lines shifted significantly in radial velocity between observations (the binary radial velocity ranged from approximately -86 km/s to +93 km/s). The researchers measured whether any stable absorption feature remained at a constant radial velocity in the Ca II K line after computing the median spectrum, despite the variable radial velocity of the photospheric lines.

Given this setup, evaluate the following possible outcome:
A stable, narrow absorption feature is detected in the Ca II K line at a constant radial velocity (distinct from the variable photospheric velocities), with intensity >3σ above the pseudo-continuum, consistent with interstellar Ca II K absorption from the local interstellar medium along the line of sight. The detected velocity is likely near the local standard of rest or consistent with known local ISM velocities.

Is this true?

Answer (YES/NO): YES